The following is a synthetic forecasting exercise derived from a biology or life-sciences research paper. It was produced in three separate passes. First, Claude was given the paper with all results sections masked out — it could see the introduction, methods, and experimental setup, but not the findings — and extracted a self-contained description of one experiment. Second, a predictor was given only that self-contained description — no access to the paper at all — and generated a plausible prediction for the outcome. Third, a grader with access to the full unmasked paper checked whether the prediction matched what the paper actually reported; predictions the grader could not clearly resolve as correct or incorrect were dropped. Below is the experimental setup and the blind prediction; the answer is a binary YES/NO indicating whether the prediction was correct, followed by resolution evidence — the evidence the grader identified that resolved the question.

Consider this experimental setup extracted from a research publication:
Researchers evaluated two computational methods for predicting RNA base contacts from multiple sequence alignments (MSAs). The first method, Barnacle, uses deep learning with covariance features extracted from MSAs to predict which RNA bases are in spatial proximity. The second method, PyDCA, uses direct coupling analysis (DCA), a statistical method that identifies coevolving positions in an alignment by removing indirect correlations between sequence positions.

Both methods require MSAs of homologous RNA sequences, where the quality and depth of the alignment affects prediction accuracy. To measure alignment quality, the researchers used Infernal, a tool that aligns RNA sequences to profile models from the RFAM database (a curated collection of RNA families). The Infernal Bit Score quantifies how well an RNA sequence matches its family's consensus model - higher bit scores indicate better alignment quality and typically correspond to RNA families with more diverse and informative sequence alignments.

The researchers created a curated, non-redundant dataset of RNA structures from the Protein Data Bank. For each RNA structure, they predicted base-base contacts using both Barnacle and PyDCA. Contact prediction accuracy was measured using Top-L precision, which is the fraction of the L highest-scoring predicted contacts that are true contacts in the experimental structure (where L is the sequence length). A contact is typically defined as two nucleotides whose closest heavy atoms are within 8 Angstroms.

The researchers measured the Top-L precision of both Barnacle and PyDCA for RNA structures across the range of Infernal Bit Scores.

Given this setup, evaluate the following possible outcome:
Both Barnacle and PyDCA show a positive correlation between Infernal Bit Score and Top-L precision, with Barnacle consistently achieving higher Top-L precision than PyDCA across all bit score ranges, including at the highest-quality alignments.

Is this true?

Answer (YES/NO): NO